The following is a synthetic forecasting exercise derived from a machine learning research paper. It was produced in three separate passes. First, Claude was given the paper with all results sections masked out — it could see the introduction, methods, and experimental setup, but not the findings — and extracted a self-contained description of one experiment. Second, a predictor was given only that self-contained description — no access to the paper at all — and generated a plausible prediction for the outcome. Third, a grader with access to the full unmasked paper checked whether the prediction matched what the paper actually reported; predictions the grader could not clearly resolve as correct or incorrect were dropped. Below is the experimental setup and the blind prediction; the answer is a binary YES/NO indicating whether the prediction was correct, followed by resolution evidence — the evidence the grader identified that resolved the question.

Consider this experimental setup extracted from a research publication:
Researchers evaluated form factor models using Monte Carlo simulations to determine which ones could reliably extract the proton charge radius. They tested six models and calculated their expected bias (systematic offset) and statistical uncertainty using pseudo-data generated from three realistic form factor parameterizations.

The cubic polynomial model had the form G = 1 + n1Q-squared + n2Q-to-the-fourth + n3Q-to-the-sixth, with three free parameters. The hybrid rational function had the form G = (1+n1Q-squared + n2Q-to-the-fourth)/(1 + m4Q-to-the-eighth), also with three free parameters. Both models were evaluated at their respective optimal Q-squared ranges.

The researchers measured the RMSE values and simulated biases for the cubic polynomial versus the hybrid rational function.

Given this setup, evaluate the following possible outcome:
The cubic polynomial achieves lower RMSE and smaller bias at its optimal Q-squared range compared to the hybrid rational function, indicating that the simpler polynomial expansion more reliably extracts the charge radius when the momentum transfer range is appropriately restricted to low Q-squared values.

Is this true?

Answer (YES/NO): NO